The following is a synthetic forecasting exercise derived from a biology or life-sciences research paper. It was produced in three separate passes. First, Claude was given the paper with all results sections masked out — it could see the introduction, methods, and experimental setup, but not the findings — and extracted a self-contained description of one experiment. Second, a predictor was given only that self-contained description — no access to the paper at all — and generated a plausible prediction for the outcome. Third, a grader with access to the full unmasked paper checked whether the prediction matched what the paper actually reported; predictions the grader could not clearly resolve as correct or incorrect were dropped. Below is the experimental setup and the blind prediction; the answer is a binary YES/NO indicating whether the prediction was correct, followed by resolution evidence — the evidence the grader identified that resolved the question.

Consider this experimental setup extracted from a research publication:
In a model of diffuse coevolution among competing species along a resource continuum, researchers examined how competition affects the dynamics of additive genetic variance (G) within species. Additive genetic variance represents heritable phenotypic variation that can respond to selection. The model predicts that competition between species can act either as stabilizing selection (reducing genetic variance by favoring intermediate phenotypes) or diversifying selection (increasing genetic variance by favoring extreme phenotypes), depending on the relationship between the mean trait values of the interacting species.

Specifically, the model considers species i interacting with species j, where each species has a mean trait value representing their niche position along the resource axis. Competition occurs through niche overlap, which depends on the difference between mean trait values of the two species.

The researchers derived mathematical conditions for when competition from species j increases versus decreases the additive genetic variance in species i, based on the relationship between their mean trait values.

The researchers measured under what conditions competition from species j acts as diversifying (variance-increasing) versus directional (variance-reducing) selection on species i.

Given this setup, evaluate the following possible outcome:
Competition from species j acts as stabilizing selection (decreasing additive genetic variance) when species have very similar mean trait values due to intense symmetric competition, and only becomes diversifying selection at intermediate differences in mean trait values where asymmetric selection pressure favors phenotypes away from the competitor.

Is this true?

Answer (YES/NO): NO